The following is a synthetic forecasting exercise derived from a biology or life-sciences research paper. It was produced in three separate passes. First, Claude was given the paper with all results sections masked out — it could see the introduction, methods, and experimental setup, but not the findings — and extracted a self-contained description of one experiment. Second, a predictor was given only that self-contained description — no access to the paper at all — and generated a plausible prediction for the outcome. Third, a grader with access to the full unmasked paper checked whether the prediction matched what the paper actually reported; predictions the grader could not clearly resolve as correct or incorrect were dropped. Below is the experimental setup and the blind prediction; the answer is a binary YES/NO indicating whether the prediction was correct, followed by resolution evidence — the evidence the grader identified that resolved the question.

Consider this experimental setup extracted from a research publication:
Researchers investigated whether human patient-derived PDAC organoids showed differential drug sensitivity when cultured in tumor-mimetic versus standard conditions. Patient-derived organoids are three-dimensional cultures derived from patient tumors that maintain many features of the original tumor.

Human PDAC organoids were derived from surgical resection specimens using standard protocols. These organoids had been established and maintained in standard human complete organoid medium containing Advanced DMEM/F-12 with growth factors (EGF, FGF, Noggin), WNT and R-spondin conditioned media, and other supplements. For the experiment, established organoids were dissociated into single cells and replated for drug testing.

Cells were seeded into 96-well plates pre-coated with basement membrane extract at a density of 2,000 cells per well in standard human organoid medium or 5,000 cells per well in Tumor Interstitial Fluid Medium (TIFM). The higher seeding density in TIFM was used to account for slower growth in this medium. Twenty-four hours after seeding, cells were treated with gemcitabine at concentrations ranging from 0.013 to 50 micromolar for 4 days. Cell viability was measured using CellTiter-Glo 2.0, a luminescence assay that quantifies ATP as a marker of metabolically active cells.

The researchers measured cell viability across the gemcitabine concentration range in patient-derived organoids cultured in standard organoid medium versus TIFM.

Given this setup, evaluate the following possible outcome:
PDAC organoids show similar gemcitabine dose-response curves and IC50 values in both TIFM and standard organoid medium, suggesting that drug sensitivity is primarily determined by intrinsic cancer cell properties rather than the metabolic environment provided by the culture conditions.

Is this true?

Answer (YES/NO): NO